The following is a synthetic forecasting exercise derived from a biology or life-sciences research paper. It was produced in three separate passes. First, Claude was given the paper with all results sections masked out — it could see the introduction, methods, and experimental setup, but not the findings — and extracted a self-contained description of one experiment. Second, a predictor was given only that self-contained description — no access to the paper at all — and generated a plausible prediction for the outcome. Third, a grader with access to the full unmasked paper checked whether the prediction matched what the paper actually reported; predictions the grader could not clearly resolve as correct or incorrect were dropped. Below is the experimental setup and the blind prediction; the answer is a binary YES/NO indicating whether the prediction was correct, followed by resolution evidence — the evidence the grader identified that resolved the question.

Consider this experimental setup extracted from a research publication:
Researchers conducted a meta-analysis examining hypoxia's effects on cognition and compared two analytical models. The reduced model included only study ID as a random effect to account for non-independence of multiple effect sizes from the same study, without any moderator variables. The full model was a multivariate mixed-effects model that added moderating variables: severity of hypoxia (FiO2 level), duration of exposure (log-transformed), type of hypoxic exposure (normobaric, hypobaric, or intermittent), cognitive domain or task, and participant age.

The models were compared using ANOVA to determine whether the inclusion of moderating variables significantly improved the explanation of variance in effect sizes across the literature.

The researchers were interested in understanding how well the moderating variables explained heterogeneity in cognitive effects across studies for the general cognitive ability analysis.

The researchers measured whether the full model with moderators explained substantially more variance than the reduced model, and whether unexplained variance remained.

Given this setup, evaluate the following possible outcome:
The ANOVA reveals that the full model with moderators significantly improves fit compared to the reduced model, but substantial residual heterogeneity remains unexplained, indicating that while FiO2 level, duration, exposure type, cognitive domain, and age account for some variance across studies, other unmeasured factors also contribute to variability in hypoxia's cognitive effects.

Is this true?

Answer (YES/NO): YES